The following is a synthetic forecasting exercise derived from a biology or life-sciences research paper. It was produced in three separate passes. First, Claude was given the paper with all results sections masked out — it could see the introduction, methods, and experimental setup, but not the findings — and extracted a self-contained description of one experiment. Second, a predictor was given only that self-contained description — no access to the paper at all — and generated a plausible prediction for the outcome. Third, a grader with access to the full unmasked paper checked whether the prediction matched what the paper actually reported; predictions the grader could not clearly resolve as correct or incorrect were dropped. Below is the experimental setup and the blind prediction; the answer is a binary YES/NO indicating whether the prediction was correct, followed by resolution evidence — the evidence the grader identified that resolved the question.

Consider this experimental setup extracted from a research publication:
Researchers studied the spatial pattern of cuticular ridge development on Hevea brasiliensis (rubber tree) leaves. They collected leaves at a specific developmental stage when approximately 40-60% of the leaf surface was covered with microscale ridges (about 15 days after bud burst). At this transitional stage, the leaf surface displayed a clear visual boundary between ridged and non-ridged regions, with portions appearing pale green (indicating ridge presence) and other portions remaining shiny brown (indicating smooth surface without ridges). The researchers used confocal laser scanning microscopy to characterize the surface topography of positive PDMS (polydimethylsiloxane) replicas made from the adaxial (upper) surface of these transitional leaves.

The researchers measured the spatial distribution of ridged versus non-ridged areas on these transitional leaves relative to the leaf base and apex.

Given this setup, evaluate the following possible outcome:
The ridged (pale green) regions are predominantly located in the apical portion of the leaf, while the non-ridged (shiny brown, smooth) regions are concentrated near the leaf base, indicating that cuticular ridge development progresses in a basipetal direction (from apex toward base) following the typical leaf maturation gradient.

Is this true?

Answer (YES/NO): NO